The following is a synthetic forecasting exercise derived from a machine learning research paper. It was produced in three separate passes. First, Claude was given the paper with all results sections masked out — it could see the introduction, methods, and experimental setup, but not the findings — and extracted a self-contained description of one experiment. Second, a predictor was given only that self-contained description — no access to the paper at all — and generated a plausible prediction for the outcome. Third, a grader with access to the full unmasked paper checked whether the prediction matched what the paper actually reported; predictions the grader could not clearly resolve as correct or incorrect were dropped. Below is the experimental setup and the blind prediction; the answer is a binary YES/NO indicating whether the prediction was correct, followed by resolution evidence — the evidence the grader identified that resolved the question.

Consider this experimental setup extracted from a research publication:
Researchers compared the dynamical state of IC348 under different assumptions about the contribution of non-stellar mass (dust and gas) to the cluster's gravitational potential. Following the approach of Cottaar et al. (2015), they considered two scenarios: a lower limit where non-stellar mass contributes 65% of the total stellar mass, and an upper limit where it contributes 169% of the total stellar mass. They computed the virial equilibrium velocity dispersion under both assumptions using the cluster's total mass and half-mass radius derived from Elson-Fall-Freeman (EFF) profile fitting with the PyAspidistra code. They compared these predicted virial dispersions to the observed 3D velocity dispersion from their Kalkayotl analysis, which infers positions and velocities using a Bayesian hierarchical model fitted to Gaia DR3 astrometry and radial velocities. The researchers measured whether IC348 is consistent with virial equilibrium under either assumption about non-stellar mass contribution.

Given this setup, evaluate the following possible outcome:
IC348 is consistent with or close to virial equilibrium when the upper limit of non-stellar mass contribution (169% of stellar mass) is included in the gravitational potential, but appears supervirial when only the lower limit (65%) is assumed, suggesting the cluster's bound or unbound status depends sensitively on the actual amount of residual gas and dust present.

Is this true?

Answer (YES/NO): NO